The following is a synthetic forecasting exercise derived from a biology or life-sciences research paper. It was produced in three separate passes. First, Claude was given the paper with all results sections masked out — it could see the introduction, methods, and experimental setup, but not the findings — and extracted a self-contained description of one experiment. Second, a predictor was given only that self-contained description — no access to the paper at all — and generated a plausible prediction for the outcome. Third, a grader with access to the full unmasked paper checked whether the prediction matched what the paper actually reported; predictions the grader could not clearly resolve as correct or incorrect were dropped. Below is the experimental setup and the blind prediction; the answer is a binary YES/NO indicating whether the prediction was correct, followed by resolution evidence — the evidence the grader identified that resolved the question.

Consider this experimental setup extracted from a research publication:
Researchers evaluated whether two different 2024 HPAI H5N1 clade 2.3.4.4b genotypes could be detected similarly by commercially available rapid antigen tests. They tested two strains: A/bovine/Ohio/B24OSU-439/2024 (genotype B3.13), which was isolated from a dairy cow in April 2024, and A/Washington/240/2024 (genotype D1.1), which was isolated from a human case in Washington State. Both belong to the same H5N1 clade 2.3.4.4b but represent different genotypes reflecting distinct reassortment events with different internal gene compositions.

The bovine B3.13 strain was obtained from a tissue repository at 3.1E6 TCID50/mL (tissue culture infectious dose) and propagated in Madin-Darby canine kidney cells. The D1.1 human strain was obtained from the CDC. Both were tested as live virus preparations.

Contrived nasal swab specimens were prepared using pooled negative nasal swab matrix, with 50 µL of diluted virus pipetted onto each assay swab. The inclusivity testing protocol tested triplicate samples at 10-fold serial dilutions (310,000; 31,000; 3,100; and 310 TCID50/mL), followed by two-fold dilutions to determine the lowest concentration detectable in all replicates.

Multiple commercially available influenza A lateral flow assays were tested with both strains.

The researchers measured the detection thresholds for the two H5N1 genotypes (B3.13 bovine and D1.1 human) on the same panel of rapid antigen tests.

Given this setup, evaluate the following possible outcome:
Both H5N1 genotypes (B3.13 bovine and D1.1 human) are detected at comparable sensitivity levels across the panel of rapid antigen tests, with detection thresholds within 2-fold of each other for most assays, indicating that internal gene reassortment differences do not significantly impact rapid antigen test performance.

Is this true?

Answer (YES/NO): NO